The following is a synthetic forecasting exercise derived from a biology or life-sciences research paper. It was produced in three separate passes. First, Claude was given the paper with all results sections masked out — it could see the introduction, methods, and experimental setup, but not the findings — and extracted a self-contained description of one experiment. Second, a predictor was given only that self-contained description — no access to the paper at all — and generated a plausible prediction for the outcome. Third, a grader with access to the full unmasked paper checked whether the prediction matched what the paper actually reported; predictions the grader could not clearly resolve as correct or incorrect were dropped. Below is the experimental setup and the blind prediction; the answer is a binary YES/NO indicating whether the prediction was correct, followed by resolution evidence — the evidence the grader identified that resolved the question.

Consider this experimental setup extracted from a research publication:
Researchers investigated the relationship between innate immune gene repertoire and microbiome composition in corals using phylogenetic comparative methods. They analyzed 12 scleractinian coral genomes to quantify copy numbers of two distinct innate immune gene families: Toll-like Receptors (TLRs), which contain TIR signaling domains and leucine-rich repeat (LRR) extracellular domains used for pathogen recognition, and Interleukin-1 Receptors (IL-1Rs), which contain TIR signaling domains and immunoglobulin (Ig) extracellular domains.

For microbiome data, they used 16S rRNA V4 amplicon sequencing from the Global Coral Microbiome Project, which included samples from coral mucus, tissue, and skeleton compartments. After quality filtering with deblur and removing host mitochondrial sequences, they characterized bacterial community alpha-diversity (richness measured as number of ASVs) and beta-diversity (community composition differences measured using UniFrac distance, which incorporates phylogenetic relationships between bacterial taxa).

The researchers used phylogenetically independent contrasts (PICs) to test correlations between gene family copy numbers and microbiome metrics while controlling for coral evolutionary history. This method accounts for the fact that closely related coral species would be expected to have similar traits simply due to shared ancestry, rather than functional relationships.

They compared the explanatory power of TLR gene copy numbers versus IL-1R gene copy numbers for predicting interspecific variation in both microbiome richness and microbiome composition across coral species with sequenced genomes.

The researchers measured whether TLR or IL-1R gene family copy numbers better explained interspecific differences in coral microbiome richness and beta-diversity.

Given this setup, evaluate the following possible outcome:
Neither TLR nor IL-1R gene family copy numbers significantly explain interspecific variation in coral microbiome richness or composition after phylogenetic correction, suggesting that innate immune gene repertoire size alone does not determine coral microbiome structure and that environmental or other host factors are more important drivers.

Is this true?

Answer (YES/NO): NO